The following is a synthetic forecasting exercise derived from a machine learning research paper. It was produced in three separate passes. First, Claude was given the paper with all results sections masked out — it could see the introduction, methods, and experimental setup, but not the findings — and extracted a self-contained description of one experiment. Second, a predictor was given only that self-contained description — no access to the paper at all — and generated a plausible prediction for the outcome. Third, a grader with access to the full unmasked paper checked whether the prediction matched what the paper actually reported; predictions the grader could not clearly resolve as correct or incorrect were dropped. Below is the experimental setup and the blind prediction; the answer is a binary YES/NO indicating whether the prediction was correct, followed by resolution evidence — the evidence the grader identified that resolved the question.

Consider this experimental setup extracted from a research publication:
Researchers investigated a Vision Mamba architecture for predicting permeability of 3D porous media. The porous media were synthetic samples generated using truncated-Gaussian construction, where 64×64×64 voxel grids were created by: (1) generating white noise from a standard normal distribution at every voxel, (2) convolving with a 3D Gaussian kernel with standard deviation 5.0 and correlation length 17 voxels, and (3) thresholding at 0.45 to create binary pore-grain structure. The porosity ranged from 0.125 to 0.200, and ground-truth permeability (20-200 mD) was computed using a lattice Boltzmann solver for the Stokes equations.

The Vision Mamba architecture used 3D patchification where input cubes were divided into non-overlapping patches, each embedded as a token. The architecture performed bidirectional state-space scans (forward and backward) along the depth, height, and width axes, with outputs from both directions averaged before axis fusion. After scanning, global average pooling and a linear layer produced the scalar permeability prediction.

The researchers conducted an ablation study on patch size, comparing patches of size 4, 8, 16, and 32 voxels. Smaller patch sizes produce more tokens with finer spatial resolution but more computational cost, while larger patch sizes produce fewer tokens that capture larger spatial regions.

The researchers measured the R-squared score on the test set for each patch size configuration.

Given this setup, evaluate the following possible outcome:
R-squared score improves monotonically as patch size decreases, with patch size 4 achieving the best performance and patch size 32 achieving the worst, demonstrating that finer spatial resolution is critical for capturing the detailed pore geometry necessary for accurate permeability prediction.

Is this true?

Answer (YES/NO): NO